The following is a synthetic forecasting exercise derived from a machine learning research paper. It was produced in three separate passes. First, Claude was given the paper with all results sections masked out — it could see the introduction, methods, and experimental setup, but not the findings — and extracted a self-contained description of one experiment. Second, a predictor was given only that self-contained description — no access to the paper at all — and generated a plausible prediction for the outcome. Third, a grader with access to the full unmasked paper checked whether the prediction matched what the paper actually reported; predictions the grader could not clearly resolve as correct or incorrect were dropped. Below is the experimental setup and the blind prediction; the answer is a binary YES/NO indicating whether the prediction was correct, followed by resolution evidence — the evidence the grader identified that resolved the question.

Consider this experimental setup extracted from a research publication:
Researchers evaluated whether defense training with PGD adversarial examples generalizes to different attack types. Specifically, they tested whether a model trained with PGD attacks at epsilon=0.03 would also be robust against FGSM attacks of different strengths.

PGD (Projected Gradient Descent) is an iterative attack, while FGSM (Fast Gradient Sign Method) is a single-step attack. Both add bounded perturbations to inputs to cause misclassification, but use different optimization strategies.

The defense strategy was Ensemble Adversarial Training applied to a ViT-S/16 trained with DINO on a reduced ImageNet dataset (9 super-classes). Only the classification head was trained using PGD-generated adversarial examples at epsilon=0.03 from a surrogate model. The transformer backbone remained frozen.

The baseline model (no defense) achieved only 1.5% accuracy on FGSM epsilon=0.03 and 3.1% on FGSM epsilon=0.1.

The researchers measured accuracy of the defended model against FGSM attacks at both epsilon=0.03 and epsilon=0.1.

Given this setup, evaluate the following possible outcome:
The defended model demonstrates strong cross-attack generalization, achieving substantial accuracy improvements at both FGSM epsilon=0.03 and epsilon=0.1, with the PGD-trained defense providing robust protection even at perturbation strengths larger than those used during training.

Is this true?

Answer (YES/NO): YES